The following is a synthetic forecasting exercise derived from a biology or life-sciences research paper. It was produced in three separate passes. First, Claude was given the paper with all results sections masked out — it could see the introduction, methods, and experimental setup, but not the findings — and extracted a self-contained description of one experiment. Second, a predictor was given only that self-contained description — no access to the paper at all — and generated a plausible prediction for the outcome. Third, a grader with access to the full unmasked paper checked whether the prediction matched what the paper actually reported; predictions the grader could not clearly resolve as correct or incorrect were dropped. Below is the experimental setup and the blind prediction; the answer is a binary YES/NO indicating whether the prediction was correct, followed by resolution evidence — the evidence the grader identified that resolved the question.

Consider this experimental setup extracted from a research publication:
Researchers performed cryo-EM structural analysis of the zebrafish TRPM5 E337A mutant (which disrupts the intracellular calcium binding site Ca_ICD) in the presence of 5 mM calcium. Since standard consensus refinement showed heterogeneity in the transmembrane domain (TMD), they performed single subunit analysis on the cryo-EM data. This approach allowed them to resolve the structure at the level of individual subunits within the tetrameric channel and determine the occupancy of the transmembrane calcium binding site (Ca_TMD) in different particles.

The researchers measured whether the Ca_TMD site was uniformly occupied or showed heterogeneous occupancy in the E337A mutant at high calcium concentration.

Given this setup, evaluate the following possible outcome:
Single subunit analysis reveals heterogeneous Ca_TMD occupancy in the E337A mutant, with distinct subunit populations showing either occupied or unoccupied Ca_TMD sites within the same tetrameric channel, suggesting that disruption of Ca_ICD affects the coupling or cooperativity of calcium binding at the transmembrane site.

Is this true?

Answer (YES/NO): YES